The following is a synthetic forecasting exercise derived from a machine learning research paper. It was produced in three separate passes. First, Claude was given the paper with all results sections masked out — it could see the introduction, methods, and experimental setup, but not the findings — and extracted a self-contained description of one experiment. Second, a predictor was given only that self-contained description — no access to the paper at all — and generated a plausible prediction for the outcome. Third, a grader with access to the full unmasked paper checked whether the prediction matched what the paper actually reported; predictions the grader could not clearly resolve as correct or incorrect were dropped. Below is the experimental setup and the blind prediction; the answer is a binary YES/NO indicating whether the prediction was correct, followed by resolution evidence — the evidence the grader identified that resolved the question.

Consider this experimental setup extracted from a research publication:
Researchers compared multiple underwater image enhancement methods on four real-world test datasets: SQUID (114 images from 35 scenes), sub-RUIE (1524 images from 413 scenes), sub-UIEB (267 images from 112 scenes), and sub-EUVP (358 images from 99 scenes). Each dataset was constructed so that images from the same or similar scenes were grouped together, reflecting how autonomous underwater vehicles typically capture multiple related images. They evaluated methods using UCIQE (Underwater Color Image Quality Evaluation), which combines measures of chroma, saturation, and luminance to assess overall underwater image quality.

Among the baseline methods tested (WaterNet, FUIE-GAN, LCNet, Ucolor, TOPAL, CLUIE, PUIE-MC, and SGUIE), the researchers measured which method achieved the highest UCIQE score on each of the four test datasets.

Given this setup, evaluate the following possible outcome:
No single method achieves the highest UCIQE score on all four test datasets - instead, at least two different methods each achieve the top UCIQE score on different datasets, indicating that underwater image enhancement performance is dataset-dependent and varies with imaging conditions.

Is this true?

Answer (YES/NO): NO